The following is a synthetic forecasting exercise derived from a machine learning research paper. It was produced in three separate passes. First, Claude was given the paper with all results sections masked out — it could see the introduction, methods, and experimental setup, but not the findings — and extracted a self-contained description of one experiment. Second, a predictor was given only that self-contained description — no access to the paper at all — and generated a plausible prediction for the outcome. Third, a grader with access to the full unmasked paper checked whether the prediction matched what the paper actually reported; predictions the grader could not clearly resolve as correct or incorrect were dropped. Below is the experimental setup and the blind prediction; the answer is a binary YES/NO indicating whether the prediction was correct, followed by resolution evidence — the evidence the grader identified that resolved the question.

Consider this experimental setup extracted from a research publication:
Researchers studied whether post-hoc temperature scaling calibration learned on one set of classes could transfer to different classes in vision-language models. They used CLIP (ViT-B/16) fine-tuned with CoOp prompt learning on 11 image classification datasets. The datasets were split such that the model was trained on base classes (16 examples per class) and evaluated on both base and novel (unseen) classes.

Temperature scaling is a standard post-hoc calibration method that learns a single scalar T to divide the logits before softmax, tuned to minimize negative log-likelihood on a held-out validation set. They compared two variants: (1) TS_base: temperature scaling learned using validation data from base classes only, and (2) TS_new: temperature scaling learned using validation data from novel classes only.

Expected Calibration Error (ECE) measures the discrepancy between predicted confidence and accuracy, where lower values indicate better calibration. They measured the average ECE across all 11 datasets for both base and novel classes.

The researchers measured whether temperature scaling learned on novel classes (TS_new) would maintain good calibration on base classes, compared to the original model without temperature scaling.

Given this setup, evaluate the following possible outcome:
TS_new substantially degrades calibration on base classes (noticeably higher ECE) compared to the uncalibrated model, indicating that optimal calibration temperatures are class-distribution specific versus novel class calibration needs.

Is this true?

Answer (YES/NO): YES